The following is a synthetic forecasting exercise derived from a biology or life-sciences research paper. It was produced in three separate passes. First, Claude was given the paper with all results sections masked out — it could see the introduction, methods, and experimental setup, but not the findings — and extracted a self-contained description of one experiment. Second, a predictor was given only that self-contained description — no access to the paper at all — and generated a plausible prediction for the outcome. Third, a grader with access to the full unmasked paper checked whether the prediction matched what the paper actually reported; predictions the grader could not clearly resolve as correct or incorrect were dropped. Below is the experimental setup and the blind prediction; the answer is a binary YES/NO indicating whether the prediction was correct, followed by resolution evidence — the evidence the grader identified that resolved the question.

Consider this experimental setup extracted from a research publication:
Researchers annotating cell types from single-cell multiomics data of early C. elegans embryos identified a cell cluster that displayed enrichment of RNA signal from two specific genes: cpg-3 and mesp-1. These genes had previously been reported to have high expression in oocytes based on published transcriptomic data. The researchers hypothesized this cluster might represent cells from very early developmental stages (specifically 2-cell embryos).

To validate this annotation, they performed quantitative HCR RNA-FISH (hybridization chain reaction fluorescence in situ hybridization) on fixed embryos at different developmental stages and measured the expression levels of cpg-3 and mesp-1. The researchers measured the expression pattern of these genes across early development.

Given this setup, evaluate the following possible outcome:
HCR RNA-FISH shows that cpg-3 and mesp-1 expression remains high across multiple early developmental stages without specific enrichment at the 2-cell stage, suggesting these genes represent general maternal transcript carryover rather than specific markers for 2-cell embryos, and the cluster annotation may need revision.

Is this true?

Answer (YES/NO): NO